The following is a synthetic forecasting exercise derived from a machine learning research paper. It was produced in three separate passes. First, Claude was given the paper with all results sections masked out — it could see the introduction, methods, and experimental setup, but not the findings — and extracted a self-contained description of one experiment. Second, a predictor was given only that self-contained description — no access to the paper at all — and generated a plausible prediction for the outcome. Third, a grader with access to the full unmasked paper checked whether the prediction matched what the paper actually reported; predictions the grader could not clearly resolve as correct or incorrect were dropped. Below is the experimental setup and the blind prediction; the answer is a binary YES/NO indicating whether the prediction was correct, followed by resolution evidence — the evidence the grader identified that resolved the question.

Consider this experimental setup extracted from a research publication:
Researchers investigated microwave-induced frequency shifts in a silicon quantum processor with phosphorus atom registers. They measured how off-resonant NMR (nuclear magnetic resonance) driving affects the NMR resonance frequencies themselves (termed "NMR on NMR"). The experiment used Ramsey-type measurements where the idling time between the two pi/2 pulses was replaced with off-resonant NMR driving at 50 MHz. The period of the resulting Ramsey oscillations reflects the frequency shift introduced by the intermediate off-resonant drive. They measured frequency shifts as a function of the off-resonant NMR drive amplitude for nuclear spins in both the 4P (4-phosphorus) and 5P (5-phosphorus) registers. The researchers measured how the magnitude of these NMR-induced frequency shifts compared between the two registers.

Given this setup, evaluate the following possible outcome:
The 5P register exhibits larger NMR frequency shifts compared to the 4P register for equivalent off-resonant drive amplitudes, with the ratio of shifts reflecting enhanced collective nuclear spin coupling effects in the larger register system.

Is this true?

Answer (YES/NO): NO